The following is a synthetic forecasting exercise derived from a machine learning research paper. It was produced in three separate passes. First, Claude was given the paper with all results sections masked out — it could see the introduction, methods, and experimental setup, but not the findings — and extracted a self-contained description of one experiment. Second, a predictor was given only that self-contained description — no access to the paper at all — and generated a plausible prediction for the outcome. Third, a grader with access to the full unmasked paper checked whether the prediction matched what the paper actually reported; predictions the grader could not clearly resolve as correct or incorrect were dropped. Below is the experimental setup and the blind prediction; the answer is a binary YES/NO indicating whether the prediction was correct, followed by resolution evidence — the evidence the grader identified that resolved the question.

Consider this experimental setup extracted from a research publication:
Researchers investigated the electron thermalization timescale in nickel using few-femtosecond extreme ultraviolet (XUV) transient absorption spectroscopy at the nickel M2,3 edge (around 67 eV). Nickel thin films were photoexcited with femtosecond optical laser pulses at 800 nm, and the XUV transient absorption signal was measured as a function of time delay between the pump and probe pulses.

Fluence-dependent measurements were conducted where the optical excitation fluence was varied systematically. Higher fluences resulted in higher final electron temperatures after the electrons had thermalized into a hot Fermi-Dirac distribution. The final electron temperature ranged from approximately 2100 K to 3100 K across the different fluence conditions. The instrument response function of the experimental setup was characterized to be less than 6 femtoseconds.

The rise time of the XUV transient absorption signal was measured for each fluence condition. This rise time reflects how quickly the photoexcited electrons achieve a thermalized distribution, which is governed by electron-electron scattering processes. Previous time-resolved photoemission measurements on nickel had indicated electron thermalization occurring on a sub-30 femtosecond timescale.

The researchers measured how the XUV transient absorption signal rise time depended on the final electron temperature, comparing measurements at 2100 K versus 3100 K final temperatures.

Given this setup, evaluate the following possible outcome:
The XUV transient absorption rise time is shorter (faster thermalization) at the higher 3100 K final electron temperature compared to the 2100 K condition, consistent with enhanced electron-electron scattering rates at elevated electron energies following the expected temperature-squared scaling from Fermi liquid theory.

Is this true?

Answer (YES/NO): YES